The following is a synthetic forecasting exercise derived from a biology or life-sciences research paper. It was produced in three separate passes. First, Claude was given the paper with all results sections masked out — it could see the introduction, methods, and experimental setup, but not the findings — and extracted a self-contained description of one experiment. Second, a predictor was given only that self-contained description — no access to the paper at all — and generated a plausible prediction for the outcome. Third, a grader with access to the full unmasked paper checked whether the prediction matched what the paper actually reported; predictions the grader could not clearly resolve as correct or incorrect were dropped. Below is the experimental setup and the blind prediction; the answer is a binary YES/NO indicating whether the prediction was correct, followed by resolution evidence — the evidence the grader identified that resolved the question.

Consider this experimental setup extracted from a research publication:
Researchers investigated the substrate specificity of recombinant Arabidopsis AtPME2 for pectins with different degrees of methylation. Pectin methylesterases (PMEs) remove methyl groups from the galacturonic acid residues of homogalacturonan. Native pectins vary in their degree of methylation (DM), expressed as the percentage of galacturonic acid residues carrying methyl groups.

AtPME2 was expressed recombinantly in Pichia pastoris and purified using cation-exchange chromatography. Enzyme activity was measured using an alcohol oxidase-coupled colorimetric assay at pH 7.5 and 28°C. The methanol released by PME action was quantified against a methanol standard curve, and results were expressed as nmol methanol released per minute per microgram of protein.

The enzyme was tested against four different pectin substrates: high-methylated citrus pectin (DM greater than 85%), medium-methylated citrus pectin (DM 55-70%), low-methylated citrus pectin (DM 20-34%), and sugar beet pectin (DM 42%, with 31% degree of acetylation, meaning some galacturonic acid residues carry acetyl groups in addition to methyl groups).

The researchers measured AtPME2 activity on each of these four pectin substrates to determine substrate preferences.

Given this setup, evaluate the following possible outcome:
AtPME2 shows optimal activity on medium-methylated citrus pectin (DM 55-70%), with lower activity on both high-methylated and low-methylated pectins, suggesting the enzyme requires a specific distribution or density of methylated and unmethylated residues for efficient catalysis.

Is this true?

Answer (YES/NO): YES